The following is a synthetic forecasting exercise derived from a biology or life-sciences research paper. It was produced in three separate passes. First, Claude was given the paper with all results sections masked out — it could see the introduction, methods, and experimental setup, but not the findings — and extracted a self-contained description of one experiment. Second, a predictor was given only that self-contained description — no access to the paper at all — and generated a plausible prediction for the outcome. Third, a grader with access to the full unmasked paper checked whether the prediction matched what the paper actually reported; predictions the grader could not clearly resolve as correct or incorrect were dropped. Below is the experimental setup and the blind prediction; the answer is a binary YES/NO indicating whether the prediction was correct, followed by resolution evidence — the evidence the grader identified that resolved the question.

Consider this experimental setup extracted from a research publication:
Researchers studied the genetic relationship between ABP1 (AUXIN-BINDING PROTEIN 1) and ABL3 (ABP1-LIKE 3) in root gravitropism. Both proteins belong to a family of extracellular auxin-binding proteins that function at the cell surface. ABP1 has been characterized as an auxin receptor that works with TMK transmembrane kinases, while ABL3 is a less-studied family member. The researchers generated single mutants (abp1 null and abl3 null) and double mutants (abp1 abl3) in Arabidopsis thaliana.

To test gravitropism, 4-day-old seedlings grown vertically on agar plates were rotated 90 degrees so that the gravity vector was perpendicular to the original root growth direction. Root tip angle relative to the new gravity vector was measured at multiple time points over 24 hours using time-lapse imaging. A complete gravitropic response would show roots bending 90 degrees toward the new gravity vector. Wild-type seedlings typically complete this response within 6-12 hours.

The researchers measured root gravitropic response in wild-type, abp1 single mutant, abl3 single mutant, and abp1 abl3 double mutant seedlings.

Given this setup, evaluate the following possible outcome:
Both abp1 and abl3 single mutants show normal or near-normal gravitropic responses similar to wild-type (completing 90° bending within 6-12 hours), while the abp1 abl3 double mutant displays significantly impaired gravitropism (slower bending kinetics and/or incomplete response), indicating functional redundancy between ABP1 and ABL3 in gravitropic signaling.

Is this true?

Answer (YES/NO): YES